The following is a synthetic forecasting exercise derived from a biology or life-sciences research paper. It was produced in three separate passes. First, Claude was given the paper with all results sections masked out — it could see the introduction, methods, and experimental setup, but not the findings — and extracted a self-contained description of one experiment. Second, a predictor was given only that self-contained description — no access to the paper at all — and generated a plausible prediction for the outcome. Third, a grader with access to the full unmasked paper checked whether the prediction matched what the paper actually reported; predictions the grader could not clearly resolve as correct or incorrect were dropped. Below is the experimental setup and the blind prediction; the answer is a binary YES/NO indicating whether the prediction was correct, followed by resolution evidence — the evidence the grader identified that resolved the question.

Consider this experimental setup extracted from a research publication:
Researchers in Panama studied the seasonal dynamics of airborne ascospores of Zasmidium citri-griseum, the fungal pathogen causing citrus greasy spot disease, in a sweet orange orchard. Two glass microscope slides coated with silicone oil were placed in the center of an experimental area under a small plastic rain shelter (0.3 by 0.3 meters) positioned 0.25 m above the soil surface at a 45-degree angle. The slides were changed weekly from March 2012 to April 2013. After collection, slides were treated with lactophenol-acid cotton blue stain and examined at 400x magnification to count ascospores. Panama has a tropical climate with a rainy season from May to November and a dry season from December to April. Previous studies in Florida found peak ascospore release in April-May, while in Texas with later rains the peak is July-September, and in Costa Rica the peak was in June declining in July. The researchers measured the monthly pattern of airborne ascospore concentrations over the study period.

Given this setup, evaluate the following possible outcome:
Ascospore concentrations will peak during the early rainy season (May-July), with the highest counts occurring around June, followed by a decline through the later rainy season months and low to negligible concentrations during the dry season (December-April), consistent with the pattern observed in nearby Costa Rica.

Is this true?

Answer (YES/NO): NO